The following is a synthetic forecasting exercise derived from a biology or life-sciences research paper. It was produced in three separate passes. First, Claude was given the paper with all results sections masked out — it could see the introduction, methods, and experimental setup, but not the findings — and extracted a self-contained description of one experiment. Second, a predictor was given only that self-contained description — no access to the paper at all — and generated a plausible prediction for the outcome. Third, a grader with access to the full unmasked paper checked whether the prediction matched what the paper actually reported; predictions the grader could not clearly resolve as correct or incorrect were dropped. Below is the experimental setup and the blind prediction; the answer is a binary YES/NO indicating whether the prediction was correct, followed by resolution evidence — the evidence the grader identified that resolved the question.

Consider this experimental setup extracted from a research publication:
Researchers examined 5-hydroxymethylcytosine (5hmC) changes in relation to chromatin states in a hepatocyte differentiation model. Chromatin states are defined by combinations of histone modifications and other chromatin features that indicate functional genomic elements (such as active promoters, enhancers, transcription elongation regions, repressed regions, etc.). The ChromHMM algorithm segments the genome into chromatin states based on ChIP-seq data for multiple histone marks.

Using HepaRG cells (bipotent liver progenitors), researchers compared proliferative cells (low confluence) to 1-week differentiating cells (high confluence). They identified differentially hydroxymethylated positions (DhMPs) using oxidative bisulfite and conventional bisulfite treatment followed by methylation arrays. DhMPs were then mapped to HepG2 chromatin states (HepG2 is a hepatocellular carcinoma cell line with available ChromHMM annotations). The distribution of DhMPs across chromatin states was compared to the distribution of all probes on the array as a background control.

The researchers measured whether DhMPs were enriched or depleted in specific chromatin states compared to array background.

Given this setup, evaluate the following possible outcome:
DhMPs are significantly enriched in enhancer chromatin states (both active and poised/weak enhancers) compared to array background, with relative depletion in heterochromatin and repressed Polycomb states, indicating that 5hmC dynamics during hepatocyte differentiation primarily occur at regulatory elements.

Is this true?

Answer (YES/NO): NO